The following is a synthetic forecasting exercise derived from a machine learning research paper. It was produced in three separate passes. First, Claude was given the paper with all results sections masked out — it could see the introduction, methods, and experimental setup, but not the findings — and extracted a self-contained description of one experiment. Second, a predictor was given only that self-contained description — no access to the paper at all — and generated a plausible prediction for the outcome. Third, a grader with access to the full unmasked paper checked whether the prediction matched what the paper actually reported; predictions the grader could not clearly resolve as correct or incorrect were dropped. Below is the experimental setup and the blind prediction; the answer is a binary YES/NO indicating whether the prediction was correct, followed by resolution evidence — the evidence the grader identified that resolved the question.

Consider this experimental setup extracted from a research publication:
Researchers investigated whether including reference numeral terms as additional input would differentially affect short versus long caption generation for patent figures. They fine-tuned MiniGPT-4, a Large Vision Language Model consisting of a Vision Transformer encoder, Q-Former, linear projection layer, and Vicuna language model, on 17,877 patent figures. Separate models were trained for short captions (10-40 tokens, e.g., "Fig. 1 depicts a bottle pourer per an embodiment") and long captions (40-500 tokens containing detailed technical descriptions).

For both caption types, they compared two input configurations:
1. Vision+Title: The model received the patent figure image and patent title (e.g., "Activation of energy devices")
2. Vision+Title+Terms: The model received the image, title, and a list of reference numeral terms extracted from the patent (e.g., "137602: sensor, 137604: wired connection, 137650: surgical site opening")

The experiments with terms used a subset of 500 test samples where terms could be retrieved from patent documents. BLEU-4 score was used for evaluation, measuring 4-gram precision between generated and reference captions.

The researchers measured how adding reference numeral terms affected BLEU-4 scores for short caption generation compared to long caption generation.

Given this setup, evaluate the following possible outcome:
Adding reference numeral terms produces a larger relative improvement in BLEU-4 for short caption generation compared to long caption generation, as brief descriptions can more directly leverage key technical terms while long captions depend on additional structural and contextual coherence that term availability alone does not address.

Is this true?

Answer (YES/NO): NO